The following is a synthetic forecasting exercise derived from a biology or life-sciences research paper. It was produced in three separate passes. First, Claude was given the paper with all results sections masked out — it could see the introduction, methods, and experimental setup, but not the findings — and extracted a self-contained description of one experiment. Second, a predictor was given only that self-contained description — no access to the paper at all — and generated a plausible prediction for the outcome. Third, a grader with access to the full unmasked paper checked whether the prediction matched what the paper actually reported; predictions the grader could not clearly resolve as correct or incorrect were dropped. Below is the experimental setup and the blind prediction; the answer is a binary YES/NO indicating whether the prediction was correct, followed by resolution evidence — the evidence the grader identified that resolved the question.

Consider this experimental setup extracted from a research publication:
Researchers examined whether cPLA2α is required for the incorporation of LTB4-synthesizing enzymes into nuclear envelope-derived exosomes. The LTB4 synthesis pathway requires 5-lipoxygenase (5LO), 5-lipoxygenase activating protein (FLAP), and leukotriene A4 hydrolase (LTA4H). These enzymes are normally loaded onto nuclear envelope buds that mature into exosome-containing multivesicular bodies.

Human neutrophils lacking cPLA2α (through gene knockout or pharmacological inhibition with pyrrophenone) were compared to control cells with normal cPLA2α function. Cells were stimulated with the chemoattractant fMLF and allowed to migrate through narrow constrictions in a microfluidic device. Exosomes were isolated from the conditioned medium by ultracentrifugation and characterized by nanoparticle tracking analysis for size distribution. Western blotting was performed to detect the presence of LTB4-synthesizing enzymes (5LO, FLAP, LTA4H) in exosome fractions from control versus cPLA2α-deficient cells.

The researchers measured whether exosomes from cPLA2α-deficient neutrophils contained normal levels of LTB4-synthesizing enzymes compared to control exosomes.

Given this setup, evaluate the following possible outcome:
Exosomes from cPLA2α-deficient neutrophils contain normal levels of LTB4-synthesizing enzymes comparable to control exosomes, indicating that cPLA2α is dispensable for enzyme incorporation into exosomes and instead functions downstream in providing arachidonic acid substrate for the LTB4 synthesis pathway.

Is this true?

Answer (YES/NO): YES